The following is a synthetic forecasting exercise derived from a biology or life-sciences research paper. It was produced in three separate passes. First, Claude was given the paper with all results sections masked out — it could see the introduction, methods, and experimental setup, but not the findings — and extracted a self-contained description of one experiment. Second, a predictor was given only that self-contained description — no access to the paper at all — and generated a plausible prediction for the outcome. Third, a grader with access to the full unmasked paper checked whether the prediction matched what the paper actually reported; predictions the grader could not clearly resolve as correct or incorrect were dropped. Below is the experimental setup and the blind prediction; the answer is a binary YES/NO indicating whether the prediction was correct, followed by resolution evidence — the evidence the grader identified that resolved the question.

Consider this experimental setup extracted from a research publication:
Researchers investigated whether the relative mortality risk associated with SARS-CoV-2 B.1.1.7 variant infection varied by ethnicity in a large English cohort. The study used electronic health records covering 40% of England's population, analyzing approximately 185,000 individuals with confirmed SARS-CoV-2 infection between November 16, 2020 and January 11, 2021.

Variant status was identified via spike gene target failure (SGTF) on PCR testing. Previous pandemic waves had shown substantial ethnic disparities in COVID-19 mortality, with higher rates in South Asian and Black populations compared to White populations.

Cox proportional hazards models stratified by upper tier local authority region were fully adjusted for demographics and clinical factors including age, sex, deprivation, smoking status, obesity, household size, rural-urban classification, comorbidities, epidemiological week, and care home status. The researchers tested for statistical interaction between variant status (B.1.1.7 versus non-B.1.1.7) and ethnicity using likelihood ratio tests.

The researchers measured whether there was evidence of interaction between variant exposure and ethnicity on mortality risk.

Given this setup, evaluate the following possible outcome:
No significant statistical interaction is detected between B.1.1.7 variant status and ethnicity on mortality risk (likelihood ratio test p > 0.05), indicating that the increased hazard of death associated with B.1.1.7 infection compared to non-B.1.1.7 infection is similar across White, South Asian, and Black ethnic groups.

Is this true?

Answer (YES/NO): YES